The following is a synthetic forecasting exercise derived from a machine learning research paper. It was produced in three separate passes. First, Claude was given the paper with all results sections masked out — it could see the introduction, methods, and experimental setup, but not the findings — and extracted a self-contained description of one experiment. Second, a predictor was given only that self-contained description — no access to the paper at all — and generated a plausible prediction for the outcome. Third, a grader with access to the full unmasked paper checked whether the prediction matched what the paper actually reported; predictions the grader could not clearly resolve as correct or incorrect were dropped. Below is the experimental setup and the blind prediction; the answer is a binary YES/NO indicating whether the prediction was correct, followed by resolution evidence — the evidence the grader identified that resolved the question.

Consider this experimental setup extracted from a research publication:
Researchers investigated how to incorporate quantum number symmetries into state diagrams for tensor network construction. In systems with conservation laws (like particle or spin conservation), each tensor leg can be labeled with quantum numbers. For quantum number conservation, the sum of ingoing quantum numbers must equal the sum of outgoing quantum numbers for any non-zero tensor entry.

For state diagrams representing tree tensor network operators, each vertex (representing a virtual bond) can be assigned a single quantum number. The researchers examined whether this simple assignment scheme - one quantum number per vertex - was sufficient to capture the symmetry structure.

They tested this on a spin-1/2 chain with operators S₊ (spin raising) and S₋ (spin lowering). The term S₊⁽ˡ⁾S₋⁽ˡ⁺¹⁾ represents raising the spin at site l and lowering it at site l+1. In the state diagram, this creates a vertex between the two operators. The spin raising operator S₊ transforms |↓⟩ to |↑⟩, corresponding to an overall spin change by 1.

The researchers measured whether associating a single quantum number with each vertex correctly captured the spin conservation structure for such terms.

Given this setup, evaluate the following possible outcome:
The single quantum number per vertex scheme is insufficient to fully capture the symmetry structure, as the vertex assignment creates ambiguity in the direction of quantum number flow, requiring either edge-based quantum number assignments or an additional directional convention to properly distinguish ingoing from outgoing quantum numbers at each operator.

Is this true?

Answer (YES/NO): NO